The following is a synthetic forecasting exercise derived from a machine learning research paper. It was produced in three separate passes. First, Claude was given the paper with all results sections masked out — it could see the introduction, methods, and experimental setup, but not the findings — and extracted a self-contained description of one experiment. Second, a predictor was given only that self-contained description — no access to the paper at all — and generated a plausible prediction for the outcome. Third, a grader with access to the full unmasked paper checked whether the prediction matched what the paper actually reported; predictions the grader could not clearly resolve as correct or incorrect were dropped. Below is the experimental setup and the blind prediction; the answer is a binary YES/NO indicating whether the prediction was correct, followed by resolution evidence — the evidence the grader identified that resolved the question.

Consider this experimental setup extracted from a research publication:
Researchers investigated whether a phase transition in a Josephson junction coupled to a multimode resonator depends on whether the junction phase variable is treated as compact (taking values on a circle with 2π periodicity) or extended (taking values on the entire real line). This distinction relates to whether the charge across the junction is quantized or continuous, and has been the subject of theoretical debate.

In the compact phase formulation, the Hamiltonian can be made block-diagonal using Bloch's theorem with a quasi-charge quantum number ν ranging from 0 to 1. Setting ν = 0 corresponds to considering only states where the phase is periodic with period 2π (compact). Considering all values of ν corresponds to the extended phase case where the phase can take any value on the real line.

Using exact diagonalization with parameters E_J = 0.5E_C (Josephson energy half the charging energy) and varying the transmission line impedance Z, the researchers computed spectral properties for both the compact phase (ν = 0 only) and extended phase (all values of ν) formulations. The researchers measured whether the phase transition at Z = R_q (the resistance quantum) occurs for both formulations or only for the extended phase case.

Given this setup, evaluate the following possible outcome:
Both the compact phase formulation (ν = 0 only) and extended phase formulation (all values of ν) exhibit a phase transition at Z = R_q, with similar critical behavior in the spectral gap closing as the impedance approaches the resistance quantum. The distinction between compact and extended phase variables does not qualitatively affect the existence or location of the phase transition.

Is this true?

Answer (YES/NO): YES